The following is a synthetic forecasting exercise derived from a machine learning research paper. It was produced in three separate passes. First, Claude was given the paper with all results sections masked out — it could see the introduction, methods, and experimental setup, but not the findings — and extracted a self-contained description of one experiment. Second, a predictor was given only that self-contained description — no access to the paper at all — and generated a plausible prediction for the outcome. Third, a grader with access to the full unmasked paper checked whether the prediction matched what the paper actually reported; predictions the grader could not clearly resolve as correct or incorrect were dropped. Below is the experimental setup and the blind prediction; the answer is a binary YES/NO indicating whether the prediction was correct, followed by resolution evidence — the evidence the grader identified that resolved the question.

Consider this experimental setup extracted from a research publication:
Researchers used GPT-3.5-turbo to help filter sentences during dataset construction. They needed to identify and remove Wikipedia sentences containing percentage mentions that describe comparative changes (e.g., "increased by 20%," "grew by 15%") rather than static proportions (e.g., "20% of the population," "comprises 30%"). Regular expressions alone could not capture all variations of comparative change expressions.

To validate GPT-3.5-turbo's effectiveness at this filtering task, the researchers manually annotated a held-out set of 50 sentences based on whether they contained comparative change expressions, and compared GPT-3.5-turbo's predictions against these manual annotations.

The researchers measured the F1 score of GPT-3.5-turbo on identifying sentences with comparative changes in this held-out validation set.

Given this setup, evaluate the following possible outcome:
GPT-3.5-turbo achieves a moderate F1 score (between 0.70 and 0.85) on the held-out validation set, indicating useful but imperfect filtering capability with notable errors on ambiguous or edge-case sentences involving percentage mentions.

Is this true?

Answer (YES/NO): YES